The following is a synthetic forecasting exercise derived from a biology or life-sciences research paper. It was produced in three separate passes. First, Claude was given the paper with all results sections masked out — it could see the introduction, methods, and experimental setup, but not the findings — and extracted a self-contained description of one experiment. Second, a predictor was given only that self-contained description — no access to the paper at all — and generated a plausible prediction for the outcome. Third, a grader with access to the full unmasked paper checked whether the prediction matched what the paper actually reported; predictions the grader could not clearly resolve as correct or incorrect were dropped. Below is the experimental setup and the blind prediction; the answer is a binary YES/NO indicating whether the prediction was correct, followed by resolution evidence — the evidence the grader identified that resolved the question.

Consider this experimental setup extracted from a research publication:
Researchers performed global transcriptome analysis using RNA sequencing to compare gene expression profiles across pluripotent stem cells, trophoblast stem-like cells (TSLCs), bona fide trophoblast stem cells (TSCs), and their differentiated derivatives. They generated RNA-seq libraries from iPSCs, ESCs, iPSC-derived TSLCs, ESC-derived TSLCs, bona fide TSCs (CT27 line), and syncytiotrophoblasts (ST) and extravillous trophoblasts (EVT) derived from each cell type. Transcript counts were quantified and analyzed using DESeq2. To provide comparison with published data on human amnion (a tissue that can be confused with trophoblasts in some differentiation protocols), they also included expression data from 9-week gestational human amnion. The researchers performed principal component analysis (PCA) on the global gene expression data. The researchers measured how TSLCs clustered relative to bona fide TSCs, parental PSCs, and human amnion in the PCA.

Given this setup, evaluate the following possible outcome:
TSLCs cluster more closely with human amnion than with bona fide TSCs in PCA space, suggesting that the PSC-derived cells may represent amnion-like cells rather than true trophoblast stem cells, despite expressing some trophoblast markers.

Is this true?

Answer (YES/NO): NO